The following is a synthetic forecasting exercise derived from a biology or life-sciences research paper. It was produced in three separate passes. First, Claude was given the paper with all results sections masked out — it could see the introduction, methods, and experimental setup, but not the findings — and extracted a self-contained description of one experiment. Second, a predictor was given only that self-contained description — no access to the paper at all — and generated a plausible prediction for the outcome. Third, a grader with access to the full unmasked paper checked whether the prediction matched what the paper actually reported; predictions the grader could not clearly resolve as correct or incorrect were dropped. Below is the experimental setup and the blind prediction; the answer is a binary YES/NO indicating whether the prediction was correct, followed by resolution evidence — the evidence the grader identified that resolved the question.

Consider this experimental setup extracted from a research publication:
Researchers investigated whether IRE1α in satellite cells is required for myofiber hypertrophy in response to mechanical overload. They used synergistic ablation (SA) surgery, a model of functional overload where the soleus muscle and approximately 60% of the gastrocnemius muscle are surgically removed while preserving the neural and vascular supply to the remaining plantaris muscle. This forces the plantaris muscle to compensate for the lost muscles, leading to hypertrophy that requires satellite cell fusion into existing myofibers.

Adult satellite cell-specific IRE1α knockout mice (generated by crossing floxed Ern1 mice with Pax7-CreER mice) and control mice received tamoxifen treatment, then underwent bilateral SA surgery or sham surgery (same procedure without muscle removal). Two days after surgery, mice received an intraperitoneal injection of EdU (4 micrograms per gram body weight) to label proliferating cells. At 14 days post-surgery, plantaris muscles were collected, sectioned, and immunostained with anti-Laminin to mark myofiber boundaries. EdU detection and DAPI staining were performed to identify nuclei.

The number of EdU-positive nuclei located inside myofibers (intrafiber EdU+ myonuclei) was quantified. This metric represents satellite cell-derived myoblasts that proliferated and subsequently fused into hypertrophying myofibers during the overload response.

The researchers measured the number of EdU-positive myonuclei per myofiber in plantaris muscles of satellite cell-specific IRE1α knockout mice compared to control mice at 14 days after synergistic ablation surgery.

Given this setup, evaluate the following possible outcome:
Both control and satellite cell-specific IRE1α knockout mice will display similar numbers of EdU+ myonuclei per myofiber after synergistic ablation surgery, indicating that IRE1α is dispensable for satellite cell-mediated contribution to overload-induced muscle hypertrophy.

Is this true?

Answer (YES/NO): NO